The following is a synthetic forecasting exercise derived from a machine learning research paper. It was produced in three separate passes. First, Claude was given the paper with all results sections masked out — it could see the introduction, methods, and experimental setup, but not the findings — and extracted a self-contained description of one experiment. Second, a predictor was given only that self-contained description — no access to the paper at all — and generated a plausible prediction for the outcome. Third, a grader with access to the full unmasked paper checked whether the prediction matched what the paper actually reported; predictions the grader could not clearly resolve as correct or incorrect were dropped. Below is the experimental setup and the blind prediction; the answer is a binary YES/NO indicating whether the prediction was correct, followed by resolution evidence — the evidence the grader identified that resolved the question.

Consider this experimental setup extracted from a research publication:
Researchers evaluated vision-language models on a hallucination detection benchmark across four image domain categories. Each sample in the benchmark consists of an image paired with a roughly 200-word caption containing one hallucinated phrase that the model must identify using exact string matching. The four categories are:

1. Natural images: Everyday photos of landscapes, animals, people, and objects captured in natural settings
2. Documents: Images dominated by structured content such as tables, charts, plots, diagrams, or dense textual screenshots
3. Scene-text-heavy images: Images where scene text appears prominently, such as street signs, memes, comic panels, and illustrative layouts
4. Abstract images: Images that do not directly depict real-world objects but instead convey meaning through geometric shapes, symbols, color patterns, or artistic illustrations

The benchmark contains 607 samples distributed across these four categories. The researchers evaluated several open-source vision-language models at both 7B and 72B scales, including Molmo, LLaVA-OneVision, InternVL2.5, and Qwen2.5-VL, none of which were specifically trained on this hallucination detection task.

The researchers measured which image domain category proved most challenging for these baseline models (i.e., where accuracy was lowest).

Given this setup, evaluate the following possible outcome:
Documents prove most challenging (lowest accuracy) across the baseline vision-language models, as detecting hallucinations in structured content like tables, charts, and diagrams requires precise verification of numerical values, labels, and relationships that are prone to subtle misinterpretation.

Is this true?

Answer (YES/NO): YES